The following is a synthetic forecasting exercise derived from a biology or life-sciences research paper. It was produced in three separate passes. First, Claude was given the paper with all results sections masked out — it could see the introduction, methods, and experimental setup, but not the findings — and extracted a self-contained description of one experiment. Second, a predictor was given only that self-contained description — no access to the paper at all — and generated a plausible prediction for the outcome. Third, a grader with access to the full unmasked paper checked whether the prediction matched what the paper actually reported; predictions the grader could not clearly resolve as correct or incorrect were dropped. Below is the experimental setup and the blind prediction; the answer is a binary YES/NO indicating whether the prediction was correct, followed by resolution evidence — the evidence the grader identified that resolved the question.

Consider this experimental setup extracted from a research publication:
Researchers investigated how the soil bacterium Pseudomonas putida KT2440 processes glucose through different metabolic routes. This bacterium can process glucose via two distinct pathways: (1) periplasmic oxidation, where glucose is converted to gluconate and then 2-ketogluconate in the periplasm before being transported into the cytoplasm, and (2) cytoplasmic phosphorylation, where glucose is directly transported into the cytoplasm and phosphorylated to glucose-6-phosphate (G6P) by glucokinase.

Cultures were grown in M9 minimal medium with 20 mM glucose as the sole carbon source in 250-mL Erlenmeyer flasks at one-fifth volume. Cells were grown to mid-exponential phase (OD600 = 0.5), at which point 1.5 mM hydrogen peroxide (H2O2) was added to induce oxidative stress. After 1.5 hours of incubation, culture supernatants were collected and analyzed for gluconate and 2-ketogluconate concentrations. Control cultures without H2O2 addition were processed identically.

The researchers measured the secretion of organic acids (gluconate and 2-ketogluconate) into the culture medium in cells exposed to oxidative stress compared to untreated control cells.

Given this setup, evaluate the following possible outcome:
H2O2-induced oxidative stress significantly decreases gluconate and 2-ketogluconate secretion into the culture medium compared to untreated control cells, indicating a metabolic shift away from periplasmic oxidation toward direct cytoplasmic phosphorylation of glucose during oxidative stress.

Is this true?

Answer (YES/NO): YES